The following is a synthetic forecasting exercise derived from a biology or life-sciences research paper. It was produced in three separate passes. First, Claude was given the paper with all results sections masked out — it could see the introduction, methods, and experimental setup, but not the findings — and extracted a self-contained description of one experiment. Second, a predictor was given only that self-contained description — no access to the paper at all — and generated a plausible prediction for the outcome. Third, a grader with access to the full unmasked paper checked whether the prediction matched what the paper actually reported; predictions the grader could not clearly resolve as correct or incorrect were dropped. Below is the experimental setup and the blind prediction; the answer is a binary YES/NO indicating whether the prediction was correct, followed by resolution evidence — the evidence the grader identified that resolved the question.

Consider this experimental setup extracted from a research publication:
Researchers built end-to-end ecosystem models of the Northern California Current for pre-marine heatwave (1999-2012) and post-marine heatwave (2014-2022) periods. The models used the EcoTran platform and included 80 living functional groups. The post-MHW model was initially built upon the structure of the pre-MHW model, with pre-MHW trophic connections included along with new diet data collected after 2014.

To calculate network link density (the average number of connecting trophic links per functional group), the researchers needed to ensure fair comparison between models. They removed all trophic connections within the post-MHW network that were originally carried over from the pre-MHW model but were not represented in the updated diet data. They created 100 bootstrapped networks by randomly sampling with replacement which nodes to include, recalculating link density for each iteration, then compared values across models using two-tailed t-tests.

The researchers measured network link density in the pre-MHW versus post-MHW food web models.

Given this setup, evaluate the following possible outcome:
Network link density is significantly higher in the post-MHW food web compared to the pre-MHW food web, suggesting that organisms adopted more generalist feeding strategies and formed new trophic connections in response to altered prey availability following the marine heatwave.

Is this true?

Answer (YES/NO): NO